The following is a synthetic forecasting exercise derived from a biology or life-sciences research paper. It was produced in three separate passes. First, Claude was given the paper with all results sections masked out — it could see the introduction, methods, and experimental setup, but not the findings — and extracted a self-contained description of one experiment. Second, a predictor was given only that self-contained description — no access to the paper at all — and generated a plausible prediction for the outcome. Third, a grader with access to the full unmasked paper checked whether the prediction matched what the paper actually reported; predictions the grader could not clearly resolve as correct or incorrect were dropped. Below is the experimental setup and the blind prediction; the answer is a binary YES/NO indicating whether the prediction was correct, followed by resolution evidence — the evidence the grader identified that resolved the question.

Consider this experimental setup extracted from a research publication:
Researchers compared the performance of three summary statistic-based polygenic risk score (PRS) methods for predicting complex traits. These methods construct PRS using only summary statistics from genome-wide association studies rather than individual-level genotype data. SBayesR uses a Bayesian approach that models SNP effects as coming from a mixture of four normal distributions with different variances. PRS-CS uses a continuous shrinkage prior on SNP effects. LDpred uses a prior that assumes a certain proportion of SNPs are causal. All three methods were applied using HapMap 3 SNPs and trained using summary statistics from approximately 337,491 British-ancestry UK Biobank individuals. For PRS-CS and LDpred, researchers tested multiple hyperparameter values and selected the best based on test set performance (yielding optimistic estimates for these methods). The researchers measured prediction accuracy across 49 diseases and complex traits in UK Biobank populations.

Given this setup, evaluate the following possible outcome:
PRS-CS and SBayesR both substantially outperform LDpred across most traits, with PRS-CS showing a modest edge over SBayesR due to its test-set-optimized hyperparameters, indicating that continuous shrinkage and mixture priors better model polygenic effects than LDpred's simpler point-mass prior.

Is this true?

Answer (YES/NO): NO